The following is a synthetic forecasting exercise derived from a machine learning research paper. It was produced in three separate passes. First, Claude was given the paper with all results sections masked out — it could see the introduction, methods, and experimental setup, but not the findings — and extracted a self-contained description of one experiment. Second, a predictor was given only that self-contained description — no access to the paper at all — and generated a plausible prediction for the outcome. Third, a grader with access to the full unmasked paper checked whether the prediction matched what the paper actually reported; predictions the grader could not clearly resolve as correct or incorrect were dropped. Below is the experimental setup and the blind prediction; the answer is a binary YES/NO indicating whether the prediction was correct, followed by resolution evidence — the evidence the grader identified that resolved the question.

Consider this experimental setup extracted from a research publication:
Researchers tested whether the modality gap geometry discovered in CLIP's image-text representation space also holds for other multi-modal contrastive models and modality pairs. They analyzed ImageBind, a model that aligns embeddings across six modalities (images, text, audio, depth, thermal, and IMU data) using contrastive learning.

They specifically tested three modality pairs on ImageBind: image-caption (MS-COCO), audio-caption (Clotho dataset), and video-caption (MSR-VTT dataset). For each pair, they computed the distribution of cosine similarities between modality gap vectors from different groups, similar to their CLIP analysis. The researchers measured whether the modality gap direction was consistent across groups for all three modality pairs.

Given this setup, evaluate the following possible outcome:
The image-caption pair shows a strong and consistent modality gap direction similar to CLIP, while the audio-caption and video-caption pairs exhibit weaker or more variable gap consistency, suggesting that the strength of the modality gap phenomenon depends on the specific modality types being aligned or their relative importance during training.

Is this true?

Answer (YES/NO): NO